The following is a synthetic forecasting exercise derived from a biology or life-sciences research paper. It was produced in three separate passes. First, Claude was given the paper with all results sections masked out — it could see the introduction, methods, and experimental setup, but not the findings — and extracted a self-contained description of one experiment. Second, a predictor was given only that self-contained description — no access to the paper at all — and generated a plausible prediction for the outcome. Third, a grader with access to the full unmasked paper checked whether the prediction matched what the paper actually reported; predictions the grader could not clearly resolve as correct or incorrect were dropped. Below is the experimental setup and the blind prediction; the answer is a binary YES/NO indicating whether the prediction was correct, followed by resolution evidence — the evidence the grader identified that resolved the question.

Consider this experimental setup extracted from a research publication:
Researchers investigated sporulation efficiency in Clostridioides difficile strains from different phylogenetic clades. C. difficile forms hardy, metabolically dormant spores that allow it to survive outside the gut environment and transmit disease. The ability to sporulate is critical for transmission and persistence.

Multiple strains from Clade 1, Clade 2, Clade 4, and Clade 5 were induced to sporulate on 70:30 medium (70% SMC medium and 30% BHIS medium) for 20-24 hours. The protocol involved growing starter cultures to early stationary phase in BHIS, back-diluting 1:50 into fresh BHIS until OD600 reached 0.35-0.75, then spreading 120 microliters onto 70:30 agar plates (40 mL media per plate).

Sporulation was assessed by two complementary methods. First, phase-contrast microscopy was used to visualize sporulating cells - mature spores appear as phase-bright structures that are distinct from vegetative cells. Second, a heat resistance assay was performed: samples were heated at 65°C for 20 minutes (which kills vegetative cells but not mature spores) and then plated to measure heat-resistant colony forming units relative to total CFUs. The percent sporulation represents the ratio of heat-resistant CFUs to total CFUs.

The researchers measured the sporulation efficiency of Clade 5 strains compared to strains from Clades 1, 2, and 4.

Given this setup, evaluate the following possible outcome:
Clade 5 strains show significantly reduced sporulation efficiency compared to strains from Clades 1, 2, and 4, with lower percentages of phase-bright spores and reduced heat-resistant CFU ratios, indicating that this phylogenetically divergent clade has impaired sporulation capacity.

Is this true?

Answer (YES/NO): NO